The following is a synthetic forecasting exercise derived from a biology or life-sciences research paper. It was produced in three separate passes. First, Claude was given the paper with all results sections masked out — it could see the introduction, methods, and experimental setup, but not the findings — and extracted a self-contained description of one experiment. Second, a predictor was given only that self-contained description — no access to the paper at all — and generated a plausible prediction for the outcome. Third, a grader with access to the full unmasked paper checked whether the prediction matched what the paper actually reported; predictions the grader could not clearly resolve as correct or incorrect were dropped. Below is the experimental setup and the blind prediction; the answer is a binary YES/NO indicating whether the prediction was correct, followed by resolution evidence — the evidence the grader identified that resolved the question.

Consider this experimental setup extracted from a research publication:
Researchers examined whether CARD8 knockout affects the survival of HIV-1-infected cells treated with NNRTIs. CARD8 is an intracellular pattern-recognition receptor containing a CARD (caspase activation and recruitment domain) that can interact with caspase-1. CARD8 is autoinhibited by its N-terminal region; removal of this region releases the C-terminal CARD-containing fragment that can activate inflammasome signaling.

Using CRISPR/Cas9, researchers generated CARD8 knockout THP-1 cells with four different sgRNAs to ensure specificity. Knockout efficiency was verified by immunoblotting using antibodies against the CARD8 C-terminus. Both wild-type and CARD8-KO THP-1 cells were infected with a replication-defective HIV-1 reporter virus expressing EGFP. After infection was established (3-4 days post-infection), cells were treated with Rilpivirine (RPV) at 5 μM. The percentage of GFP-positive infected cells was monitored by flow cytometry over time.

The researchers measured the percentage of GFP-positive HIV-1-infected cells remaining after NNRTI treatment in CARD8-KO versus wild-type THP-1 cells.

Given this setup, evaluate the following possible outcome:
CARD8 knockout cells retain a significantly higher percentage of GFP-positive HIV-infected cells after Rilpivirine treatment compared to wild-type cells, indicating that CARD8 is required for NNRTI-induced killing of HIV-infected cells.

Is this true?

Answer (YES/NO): YES